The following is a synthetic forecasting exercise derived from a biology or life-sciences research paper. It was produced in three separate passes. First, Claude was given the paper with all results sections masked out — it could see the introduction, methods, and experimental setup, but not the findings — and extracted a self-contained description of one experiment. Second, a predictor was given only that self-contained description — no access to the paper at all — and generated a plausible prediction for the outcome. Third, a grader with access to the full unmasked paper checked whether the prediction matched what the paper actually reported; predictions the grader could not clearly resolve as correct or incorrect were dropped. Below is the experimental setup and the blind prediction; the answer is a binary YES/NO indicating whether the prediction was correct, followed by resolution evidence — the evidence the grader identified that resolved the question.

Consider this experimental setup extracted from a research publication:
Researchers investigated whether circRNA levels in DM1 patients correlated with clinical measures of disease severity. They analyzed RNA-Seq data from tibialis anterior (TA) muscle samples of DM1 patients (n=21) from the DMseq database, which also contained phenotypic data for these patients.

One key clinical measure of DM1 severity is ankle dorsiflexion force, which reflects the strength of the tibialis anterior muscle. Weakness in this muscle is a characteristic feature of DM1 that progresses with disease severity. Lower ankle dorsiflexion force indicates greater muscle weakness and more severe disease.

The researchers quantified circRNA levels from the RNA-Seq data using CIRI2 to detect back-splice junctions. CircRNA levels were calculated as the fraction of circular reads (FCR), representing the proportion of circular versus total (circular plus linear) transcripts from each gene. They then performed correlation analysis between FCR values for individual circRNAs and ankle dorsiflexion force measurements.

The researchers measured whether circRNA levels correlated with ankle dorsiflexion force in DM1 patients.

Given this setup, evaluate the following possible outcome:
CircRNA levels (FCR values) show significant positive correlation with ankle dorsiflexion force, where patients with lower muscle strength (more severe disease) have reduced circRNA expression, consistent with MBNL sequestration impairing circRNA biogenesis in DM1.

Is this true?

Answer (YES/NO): NO